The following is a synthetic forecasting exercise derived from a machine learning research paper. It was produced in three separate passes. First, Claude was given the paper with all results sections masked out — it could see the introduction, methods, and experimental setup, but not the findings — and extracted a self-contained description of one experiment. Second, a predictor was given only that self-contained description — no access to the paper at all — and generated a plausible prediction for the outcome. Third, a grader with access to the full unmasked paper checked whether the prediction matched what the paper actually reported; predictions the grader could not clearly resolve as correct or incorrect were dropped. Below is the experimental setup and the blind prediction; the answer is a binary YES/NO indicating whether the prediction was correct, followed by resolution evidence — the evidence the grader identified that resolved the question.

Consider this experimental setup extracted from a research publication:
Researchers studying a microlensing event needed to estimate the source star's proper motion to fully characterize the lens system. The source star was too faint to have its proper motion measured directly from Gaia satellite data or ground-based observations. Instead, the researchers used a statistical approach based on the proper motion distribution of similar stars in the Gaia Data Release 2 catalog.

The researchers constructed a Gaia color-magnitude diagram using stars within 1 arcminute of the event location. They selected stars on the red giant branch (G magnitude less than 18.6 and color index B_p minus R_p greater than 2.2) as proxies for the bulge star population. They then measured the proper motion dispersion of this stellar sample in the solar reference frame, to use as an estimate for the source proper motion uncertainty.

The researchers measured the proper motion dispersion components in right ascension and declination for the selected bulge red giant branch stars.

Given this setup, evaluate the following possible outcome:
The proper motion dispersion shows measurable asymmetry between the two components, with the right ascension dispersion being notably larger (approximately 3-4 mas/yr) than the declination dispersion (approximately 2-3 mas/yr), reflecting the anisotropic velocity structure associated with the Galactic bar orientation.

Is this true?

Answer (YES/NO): NO